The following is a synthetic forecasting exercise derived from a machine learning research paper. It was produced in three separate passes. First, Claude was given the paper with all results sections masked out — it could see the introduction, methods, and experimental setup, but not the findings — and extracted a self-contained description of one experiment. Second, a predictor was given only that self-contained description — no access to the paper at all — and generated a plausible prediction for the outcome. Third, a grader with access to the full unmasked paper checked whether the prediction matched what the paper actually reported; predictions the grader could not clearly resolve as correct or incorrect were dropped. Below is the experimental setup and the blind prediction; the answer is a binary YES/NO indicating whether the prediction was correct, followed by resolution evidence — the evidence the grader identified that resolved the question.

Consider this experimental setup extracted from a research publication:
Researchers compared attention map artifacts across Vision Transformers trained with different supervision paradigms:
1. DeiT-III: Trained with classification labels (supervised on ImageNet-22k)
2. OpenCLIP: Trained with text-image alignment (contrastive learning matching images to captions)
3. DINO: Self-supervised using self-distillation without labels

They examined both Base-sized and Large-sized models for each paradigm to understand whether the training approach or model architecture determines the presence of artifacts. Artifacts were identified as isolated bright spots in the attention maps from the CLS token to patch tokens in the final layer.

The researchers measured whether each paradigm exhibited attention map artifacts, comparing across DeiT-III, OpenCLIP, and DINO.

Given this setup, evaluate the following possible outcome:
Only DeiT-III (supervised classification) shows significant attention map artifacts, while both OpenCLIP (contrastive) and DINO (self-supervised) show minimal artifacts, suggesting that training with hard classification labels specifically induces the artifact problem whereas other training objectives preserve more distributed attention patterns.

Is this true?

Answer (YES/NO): NO